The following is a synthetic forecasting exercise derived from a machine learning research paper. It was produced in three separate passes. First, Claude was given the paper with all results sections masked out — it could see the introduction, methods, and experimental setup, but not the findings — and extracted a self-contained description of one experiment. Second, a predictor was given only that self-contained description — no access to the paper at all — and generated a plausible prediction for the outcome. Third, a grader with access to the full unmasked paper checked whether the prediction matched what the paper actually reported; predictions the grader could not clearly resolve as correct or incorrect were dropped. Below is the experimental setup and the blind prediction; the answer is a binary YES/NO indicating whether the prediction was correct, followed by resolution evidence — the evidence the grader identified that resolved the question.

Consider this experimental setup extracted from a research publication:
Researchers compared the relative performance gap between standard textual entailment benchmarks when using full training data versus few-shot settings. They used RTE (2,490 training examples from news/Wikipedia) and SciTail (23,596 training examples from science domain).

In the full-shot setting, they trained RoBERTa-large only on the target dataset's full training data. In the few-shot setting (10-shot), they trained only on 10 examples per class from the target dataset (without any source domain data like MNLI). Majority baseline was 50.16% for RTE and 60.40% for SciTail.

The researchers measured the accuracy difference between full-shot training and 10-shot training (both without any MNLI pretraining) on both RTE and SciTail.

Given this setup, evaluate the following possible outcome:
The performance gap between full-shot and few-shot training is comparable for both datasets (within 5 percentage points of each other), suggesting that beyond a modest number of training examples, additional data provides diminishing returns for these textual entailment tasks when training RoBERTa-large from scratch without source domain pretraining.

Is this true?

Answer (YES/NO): NO